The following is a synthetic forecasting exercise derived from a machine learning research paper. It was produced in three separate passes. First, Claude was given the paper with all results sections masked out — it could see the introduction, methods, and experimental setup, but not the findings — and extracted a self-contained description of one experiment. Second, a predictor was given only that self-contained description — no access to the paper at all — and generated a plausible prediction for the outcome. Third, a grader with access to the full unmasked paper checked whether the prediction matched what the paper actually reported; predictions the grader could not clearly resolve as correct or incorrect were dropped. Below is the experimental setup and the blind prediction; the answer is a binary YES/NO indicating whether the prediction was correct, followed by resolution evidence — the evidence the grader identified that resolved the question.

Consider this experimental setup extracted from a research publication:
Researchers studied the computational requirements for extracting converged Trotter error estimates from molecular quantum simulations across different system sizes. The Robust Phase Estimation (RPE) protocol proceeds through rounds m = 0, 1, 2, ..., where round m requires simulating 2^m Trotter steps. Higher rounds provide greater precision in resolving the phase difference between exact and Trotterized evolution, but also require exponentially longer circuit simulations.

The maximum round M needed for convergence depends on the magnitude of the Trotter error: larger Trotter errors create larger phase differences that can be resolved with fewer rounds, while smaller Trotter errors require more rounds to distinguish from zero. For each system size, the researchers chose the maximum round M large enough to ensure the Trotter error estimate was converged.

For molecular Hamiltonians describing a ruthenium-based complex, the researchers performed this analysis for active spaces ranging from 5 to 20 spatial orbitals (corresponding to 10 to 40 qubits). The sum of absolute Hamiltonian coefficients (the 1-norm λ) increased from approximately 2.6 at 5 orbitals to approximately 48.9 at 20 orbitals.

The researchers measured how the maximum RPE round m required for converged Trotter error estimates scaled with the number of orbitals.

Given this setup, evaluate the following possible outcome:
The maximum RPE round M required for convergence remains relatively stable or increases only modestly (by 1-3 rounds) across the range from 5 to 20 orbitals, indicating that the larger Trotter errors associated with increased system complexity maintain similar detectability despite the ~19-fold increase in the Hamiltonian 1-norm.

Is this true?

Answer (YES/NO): NO